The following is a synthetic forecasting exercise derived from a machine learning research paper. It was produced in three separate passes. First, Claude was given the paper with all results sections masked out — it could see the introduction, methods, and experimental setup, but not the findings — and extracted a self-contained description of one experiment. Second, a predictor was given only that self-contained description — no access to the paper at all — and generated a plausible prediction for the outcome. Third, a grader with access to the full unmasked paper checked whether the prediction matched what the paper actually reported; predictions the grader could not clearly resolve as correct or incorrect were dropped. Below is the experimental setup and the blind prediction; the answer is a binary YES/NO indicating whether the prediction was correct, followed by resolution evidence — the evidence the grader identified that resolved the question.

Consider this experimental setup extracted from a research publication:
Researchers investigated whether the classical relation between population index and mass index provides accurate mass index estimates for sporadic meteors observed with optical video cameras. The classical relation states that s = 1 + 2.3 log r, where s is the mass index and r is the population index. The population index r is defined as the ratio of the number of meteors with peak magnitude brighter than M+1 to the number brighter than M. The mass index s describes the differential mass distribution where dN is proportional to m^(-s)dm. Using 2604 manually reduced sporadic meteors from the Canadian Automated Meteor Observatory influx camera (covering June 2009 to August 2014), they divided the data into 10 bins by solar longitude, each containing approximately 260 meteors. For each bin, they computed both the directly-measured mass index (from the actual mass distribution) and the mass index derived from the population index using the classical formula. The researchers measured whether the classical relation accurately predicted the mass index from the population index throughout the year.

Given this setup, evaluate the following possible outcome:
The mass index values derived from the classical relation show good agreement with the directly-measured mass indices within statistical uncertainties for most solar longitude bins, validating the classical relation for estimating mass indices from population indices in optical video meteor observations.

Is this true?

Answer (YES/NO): NO